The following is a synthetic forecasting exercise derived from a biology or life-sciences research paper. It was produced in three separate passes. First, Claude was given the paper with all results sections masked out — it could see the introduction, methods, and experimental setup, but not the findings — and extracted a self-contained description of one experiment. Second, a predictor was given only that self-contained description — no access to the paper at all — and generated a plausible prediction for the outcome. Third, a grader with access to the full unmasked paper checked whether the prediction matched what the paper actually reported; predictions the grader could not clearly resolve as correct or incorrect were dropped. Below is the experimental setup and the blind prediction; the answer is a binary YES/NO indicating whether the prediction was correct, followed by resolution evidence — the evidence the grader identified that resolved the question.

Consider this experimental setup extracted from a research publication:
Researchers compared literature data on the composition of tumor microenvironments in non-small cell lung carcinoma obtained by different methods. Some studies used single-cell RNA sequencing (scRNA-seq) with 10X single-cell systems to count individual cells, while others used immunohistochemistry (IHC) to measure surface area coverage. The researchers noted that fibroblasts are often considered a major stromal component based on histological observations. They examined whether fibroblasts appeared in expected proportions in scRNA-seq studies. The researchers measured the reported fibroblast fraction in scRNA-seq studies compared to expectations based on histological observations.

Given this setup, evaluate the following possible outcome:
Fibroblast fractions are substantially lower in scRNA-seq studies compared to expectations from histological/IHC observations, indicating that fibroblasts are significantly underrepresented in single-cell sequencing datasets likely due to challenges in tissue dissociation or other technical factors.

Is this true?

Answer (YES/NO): YES